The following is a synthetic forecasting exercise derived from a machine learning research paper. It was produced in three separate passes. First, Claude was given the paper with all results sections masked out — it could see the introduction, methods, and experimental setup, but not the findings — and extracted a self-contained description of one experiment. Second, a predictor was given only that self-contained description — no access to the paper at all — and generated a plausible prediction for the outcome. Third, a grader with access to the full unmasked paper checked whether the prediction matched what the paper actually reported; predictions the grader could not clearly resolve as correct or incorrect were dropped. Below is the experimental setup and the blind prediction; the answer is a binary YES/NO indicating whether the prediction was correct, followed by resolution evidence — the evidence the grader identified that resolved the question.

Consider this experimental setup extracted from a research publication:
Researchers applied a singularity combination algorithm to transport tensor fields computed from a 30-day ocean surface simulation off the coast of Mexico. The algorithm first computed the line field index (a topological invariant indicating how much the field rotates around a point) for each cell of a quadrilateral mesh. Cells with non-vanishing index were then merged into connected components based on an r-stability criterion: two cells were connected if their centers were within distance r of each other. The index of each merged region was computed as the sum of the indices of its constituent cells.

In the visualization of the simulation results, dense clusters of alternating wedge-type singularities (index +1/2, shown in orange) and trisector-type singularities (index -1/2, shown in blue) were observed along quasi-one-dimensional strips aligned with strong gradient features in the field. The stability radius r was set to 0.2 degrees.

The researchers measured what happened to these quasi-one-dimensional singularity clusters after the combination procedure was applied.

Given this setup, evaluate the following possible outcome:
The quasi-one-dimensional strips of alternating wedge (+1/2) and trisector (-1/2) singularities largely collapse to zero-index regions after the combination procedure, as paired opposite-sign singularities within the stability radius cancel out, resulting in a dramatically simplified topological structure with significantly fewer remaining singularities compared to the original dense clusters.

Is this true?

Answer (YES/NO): YES